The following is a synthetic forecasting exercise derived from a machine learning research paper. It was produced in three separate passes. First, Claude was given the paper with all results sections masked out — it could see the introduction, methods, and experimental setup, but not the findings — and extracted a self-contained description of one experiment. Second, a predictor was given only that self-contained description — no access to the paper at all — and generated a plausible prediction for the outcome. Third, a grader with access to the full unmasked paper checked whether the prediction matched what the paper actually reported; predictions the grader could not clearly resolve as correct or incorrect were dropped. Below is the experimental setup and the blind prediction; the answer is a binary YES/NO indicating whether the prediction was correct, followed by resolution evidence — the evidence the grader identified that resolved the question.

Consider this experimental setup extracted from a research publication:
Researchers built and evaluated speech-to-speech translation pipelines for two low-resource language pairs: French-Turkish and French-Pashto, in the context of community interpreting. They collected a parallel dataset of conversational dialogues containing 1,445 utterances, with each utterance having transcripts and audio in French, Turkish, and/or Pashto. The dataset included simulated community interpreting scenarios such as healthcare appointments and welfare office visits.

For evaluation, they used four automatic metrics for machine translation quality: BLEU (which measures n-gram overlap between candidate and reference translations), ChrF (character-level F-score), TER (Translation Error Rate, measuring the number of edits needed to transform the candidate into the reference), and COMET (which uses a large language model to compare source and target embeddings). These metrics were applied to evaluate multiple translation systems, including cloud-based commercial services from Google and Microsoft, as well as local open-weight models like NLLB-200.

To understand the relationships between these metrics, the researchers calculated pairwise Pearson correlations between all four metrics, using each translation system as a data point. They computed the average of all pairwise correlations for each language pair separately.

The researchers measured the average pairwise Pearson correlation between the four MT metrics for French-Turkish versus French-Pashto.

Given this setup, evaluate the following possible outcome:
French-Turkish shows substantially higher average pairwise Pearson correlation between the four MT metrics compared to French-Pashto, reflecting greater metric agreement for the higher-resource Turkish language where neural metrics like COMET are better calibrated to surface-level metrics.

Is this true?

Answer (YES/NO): NO